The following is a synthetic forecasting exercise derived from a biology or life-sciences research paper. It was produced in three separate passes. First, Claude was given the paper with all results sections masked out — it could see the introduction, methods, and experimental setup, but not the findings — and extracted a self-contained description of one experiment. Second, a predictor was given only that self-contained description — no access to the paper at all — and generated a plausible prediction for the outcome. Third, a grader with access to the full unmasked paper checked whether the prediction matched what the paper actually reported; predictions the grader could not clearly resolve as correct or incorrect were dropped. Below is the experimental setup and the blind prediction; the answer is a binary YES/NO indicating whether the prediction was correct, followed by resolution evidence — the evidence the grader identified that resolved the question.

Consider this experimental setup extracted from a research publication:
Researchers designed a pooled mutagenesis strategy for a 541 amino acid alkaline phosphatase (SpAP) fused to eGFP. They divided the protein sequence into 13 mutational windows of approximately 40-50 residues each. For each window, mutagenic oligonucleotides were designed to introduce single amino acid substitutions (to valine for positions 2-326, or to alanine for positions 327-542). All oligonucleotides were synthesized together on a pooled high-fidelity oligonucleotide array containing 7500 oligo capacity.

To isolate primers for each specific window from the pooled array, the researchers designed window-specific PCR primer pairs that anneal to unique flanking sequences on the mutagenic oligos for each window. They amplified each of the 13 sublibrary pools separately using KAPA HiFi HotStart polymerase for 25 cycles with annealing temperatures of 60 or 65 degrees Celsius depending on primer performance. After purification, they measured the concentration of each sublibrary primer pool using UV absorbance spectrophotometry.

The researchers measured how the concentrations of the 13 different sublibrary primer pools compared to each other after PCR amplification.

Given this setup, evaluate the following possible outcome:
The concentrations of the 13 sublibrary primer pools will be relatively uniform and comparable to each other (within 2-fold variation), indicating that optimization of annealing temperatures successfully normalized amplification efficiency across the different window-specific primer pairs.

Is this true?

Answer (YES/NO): NO